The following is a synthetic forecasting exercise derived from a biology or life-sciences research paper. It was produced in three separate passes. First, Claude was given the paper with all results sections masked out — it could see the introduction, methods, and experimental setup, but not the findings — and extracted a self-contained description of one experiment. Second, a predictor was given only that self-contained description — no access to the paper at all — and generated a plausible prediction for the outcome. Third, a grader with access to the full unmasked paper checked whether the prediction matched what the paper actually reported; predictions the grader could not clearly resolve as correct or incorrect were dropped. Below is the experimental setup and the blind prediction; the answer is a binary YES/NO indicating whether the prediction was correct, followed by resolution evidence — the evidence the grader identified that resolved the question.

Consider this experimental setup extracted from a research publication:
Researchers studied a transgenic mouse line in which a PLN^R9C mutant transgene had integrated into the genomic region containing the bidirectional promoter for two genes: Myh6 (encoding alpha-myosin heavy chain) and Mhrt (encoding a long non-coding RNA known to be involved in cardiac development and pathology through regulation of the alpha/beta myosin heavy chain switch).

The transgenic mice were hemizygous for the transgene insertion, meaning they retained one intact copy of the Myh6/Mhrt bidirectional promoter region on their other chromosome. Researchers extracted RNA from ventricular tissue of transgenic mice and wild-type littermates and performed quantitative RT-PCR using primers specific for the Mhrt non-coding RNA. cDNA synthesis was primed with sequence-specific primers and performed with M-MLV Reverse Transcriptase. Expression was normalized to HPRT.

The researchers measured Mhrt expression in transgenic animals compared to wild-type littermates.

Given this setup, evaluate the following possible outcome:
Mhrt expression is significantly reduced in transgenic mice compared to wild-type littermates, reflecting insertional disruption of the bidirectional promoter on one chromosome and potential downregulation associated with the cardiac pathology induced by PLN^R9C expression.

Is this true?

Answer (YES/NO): NO